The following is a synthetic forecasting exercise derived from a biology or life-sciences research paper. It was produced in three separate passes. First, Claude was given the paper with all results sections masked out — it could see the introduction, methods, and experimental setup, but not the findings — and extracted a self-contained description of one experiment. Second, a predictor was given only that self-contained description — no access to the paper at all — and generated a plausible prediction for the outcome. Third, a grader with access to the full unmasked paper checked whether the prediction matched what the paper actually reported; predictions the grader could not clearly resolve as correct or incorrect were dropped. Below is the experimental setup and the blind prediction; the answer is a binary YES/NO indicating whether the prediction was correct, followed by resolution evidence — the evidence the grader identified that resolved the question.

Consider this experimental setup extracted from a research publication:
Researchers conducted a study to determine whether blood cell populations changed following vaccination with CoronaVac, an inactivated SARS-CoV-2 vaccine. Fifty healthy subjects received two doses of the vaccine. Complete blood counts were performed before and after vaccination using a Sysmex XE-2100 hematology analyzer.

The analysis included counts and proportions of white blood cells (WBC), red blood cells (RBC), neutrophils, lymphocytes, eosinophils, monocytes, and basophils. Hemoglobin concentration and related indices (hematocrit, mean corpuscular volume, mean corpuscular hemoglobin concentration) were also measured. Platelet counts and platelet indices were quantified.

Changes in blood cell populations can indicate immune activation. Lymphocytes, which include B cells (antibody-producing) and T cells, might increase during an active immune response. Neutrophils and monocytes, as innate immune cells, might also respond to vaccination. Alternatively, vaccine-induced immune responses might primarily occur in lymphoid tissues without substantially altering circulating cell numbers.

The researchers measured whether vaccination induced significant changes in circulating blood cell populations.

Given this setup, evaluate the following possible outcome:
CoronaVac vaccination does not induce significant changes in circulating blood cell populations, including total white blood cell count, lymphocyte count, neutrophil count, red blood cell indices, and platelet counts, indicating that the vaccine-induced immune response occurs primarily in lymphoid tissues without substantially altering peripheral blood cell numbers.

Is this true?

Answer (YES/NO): NO